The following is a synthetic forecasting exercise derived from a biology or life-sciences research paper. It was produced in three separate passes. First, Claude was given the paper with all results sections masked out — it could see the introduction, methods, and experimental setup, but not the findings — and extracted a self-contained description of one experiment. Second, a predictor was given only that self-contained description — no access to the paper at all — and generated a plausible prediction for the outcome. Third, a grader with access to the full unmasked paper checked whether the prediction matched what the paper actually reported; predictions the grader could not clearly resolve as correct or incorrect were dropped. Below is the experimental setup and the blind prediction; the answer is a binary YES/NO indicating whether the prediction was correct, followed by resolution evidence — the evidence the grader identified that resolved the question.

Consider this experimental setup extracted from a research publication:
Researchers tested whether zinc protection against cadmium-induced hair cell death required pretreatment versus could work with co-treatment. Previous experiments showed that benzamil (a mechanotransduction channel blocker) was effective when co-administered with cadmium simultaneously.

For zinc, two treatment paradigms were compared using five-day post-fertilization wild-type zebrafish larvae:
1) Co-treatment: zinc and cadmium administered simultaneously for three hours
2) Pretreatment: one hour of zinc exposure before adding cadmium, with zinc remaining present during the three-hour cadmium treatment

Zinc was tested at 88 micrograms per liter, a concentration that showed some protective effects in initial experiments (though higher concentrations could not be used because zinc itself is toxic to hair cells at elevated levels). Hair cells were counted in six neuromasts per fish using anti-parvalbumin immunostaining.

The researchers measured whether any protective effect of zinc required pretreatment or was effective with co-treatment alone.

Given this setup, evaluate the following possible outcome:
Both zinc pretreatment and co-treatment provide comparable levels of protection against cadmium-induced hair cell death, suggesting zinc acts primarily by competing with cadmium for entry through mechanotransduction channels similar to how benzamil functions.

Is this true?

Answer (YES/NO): NO